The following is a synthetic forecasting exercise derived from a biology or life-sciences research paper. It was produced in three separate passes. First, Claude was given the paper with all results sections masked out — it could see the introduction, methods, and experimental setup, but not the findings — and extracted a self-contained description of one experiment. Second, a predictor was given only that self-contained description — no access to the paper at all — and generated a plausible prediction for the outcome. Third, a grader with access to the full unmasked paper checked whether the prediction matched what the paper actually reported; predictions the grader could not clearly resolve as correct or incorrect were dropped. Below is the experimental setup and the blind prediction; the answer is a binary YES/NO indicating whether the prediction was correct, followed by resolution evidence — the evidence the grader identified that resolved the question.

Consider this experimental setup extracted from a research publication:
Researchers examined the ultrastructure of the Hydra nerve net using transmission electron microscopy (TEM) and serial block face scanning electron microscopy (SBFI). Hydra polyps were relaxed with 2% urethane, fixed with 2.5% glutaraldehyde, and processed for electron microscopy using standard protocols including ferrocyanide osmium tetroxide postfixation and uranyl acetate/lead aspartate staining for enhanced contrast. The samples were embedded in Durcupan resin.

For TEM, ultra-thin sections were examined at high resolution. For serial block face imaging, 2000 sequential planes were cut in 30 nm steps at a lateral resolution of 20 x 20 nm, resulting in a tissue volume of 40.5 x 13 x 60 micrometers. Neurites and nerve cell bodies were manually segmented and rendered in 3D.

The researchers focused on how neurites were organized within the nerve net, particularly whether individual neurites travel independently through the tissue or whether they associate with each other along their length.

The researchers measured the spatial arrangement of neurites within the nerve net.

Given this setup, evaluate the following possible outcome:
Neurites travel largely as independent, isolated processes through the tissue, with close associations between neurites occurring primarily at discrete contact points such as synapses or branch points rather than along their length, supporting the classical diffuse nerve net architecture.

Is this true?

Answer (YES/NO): NO